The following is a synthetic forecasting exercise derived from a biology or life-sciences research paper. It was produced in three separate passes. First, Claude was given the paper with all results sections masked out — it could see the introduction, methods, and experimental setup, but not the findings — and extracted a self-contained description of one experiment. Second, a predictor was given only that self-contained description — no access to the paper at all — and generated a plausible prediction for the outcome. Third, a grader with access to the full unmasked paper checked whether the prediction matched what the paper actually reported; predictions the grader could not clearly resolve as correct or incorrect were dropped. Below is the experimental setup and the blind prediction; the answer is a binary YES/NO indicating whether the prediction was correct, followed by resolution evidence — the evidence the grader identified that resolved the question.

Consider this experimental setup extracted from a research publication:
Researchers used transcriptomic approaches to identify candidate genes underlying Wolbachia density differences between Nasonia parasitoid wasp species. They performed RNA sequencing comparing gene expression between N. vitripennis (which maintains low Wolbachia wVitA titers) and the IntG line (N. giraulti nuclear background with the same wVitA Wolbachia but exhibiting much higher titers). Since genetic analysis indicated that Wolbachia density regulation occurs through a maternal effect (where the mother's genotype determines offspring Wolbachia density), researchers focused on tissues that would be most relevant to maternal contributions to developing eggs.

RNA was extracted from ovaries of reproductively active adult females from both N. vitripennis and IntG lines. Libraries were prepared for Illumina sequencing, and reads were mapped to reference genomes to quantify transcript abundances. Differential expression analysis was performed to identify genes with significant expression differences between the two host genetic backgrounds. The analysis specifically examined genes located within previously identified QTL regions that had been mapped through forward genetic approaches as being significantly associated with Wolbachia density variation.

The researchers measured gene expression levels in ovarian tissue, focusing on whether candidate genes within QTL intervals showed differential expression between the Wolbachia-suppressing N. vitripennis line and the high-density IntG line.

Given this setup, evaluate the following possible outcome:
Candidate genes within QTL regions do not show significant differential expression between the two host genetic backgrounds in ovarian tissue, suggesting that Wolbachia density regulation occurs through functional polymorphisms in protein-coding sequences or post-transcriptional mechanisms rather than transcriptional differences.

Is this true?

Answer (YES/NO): NO